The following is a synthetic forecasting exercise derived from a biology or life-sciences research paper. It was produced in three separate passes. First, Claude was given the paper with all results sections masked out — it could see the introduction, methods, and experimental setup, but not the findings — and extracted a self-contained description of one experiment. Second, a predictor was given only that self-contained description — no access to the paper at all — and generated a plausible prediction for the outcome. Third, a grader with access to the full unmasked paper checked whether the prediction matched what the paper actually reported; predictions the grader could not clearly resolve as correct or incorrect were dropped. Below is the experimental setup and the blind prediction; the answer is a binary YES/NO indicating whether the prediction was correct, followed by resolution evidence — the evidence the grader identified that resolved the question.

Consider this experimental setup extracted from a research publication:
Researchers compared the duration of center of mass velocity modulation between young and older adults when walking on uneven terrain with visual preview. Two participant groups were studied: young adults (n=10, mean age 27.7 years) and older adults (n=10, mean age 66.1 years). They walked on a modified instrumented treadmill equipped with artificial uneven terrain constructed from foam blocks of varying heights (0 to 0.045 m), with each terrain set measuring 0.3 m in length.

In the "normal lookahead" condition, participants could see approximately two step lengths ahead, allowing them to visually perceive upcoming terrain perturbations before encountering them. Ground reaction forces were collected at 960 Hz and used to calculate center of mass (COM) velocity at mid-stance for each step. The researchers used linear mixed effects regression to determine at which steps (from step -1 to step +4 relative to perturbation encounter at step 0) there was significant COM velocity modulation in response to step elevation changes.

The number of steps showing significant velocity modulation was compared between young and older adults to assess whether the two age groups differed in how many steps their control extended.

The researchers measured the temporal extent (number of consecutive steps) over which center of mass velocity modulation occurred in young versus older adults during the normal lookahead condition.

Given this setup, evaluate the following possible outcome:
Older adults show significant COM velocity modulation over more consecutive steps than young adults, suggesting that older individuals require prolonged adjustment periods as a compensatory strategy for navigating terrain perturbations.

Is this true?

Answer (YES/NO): YES